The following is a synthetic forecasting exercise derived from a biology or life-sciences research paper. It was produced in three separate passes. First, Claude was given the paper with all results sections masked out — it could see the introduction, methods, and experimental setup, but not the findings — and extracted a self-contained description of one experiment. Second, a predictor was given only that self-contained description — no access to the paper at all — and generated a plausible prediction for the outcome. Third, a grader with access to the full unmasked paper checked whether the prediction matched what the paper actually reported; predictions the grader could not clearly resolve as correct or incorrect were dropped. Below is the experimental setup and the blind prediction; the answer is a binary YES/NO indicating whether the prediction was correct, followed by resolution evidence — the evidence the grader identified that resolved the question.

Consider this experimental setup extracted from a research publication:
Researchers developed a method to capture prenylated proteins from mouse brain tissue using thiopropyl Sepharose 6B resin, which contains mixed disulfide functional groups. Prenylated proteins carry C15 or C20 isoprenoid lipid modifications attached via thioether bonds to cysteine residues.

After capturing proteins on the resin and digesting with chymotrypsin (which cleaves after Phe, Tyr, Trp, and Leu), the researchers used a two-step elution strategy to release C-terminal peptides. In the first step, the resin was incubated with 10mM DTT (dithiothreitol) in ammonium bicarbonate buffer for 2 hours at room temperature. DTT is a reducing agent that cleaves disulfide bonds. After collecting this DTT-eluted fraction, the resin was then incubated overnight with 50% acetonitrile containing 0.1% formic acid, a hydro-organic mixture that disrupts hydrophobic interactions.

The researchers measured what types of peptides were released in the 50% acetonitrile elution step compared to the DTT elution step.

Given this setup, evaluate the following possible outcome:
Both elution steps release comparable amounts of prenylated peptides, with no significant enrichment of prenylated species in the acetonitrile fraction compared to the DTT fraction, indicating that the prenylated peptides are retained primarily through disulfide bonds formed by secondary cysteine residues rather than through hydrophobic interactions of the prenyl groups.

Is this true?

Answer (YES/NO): NO